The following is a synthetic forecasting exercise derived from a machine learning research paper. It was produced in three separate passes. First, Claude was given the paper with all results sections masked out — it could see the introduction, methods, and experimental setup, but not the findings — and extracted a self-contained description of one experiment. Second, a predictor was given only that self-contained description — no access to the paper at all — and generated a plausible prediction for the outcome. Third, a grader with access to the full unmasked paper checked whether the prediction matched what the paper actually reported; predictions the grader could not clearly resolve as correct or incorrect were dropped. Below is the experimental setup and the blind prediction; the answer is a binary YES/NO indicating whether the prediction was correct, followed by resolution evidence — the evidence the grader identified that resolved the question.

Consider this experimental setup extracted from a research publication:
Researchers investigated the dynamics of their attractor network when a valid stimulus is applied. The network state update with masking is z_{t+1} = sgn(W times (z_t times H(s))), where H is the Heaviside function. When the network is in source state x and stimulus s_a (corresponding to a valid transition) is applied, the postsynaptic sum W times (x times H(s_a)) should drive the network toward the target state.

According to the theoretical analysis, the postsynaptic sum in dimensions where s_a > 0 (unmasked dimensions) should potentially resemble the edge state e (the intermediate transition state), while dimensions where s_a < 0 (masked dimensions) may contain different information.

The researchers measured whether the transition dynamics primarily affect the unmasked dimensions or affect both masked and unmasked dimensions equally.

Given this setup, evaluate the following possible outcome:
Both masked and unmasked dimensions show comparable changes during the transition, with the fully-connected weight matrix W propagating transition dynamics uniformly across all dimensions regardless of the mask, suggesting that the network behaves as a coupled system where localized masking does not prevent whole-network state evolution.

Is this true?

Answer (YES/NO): NO